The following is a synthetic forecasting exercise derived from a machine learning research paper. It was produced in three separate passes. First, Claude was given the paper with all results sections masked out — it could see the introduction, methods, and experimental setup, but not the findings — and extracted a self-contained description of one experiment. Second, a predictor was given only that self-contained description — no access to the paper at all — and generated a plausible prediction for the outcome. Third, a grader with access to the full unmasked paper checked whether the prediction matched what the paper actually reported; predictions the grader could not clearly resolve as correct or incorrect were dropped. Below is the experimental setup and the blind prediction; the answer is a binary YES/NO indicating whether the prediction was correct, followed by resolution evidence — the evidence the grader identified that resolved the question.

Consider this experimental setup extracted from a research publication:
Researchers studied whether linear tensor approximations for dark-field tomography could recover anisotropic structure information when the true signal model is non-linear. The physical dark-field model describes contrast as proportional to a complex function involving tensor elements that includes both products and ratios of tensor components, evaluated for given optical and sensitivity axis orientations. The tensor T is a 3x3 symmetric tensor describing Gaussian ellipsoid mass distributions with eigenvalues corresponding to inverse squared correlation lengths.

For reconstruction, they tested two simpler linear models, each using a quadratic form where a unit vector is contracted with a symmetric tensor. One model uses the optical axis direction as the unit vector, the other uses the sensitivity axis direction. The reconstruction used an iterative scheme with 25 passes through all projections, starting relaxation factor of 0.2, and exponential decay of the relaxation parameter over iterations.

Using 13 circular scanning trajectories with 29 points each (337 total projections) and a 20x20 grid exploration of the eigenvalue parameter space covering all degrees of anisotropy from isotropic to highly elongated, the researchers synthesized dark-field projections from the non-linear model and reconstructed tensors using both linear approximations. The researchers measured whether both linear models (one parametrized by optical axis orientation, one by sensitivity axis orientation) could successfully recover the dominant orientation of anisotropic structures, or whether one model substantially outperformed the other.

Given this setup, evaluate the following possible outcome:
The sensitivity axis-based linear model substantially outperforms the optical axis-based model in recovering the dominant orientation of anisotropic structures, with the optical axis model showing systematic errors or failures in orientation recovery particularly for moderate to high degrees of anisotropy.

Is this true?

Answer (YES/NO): NO